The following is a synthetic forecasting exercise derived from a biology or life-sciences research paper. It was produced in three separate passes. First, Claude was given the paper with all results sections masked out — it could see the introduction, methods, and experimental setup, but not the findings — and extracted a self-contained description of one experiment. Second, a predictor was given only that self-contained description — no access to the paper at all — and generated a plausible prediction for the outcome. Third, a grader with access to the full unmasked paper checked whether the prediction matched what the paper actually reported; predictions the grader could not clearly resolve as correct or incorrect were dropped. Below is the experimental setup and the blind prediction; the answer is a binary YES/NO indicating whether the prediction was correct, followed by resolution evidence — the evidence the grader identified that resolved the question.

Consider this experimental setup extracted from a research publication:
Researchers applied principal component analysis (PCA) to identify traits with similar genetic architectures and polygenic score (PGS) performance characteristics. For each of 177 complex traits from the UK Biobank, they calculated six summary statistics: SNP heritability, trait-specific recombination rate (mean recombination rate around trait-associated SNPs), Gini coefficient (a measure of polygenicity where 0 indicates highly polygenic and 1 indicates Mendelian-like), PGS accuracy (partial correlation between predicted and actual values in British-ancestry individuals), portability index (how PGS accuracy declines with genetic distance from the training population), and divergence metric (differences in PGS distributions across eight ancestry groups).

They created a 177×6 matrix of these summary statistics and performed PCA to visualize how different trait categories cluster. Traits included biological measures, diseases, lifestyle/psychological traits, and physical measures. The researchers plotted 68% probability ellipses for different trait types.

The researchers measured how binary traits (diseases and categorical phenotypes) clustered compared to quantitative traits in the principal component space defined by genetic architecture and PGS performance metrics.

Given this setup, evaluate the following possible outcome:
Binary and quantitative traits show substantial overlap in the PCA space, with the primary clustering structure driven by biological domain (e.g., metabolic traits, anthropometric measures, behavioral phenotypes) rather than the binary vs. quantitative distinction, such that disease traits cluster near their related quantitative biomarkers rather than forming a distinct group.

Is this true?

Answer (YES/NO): NO